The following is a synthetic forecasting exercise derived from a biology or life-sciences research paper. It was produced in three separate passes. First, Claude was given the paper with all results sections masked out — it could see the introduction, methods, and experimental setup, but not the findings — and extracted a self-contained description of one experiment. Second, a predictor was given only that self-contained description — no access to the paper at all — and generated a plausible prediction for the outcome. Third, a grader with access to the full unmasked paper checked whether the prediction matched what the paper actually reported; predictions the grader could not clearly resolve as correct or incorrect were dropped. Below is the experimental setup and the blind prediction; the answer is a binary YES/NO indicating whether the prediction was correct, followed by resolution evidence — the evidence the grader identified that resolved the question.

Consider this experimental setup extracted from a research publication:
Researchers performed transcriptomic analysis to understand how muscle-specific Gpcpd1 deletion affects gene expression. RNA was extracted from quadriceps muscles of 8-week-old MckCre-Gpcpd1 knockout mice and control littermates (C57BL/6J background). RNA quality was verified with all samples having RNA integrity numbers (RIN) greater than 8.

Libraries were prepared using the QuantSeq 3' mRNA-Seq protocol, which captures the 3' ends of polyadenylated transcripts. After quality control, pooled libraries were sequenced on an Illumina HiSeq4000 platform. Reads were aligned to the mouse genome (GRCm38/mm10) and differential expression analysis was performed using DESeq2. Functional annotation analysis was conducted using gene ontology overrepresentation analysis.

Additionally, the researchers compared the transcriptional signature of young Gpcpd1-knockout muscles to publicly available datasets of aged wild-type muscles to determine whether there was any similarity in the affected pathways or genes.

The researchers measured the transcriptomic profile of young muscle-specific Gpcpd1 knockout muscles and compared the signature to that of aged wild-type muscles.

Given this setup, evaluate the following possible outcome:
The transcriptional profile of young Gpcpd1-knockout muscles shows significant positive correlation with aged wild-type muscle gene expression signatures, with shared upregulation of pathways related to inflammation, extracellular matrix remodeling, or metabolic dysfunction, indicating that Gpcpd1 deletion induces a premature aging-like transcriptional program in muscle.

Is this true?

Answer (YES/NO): NO